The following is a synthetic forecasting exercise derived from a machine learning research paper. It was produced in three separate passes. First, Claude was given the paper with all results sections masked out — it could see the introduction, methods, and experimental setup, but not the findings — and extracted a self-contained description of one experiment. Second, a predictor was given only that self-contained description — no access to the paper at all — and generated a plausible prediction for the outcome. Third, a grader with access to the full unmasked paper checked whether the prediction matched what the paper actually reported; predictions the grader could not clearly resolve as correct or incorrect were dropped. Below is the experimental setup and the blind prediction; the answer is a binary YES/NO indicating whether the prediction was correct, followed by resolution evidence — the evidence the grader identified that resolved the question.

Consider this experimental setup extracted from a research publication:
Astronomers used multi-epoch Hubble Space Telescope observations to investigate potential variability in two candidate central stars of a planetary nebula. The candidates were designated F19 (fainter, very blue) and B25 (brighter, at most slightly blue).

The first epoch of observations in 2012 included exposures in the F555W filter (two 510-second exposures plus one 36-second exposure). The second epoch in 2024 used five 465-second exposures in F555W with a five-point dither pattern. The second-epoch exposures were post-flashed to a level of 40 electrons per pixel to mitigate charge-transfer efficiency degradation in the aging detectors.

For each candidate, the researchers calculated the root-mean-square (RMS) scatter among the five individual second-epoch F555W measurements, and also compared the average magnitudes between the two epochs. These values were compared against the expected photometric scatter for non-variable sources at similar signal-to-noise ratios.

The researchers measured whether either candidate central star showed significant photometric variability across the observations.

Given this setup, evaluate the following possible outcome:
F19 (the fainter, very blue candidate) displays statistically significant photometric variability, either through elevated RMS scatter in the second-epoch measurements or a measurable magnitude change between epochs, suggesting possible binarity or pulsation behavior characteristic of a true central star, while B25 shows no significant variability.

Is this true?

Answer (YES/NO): NO